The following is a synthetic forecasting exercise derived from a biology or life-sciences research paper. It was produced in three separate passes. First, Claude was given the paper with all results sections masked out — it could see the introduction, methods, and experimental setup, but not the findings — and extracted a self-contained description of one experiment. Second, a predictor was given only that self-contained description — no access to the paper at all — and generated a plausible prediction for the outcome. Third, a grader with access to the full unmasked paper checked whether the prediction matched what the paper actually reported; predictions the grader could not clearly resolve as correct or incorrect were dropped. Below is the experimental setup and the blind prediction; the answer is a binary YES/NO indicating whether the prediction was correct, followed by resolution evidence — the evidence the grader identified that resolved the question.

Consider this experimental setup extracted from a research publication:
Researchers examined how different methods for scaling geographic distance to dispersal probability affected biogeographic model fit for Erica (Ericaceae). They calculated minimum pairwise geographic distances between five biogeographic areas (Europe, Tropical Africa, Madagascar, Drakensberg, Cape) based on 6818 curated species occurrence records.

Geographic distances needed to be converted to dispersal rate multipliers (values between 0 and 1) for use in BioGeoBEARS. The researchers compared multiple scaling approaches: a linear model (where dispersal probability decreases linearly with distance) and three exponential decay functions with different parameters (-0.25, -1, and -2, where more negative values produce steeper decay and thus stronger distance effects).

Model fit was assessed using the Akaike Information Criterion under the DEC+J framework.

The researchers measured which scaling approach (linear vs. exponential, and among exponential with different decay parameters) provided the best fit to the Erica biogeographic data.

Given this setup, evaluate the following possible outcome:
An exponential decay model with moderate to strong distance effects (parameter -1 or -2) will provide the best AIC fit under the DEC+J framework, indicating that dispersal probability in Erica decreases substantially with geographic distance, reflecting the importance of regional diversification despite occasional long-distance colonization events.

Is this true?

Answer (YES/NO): NO